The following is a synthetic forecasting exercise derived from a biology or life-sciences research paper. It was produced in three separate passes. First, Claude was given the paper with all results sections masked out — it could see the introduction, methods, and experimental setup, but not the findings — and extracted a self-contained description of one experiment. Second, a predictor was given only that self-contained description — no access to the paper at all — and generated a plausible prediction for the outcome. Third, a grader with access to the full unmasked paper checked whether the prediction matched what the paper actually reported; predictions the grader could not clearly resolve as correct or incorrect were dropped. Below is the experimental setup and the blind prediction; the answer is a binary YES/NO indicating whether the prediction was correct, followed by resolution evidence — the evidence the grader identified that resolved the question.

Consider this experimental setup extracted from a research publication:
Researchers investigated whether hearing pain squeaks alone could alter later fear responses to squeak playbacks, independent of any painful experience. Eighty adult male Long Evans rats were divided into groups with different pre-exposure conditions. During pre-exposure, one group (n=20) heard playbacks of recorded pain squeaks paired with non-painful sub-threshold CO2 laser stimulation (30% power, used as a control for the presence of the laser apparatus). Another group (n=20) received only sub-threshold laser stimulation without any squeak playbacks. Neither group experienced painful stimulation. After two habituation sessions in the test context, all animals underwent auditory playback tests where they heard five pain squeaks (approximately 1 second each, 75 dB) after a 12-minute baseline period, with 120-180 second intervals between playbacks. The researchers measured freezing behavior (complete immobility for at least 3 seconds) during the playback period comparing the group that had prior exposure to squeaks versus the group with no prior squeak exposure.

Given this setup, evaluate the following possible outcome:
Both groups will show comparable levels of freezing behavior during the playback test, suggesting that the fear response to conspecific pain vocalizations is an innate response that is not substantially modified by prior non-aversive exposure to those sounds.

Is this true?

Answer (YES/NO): YES